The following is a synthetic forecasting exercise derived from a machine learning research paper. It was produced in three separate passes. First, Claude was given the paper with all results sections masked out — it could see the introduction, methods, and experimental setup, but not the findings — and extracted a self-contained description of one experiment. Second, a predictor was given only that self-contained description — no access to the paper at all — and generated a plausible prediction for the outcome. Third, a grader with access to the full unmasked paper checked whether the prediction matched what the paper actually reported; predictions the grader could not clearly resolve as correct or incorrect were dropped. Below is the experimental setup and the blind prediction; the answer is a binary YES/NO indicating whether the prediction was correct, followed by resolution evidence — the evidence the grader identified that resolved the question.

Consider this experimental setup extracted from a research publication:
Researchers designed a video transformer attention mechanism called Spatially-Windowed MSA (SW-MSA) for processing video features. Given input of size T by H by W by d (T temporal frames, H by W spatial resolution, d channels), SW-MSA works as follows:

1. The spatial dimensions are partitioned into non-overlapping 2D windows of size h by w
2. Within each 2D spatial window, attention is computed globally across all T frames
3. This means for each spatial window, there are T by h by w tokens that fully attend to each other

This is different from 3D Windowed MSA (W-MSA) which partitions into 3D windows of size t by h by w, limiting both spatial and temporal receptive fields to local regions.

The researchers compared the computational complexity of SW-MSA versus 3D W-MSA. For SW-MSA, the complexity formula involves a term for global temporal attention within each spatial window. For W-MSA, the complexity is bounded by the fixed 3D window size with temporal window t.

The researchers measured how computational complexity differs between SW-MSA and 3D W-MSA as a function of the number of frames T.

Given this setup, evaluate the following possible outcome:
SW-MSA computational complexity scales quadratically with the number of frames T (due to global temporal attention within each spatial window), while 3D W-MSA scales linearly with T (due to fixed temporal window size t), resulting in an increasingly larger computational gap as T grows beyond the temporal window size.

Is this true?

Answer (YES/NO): YES